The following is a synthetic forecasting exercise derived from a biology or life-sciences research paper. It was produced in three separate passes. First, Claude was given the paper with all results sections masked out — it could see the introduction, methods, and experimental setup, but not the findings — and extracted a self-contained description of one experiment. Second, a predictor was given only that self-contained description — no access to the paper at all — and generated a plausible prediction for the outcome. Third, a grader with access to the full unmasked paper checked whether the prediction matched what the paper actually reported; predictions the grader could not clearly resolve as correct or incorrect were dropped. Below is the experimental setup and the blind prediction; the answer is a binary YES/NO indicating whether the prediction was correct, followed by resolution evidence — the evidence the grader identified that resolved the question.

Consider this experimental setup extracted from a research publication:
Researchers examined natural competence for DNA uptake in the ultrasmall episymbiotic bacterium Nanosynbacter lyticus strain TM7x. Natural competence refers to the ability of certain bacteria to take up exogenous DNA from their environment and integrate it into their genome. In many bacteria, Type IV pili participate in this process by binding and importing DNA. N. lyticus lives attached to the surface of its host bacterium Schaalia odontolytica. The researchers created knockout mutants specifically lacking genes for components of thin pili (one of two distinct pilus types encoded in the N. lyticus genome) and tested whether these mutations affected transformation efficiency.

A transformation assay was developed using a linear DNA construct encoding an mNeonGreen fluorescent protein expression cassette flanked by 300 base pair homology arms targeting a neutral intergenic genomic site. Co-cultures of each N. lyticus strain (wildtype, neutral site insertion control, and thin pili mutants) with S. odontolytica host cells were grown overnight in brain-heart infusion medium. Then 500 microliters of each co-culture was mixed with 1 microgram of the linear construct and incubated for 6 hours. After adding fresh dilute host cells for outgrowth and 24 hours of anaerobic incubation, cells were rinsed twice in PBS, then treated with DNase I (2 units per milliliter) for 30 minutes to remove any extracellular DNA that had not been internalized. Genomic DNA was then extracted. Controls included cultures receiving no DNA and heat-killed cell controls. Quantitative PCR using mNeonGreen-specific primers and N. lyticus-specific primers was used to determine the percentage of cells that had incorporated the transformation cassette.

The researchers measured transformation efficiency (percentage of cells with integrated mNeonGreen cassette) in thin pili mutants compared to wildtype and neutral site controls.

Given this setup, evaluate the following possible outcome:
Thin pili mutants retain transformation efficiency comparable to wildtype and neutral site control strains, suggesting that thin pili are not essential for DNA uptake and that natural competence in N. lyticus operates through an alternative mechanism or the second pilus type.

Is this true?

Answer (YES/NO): YES